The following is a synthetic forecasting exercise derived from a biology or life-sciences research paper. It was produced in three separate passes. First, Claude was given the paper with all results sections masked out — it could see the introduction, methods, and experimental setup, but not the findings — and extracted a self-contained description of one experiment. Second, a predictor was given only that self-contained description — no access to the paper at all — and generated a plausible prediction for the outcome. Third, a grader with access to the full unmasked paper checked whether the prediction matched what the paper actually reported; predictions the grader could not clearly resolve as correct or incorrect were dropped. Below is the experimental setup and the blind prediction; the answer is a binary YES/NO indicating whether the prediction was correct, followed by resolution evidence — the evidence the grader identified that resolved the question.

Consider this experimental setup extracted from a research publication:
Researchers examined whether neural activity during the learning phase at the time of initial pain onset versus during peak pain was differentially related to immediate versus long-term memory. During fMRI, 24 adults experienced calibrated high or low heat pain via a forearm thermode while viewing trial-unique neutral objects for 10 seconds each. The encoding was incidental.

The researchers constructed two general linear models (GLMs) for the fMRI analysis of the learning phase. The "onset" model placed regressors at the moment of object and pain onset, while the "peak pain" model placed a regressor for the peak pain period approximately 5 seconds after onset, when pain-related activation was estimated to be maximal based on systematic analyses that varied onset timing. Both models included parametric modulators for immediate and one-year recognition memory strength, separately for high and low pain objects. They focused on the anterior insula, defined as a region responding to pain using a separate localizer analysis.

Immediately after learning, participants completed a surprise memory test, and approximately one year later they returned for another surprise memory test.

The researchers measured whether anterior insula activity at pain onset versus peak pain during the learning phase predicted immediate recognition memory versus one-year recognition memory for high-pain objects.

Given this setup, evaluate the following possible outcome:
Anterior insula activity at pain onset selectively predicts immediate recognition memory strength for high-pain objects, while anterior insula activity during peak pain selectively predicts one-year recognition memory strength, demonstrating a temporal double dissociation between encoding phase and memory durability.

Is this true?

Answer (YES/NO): NO